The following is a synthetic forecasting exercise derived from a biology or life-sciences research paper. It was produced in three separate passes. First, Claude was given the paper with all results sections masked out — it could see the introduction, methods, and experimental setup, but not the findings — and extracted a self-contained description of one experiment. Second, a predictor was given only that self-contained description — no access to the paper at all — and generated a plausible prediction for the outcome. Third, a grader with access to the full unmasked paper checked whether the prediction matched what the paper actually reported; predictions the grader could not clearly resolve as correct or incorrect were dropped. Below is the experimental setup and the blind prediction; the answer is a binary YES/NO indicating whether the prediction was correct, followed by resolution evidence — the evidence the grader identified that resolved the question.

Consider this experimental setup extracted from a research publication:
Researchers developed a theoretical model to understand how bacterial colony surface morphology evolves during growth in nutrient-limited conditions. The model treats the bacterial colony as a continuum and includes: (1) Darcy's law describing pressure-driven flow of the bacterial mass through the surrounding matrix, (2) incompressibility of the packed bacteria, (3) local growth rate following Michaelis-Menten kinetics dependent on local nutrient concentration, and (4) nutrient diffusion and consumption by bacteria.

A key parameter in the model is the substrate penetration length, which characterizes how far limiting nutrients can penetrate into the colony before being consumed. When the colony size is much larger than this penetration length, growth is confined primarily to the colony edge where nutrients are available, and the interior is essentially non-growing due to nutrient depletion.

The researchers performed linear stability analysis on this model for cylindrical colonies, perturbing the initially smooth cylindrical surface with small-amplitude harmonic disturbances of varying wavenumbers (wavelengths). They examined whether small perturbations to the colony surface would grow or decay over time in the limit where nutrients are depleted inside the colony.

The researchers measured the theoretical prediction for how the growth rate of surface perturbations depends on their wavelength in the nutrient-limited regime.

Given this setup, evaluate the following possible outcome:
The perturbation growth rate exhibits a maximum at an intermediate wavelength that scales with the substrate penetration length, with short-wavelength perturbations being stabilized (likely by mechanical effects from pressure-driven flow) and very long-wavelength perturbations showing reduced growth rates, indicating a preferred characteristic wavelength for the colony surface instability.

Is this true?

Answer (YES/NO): YES